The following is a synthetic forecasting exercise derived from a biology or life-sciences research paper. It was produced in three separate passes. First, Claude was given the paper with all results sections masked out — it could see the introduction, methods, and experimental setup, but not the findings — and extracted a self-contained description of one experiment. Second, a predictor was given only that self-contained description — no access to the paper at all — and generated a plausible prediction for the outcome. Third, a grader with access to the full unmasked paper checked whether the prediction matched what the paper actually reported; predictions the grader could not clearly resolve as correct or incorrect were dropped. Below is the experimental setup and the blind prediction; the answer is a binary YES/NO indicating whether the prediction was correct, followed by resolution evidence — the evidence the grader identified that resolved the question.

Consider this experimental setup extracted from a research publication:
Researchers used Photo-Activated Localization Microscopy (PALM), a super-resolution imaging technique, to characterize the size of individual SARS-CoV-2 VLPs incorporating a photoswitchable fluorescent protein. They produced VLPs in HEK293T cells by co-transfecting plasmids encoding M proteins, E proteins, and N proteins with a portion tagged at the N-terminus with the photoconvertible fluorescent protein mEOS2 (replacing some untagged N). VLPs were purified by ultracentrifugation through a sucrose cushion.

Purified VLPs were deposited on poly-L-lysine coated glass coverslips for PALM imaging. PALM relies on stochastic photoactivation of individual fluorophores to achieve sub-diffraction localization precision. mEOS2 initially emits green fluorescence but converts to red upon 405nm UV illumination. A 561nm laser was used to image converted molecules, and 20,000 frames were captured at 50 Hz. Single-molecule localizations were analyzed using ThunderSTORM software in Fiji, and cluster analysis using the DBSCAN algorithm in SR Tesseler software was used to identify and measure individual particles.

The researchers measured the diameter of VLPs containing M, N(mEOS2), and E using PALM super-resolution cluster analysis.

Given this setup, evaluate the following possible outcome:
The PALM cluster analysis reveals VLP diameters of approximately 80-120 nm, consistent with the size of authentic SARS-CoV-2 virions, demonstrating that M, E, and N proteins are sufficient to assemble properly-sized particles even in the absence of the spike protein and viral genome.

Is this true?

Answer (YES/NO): NO